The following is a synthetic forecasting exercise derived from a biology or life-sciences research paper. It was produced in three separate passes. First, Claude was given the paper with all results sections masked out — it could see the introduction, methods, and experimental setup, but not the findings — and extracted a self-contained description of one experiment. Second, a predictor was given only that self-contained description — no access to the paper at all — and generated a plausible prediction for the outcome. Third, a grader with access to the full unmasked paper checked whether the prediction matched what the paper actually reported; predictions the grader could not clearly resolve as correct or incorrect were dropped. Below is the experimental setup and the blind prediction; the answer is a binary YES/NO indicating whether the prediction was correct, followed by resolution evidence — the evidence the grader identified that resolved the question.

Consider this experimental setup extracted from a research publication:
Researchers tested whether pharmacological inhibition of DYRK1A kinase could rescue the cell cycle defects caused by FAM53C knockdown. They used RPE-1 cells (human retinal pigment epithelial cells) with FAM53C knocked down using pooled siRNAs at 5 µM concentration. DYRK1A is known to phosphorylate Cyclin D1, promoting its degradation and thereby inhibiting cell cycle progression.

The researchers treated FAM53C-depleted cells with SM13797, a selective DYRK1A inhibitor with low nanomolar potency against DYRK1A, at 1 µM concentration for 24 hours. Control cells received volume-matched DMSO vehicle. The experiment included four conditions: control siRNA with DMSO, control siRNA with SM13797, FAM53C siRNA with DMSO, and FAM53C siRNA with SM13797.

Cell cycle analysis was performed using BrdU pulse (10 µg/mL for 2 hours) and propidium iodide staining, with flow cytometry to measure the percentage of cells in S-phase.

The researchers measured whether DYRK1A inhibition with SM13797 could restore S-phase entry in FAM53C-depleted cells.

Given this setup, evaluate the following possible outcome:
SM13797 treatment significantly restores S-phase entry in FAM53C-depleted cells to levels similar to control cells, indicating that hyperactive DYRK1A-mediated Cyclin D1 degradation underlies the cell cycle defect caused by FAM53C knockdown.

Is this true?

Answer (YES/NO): NO